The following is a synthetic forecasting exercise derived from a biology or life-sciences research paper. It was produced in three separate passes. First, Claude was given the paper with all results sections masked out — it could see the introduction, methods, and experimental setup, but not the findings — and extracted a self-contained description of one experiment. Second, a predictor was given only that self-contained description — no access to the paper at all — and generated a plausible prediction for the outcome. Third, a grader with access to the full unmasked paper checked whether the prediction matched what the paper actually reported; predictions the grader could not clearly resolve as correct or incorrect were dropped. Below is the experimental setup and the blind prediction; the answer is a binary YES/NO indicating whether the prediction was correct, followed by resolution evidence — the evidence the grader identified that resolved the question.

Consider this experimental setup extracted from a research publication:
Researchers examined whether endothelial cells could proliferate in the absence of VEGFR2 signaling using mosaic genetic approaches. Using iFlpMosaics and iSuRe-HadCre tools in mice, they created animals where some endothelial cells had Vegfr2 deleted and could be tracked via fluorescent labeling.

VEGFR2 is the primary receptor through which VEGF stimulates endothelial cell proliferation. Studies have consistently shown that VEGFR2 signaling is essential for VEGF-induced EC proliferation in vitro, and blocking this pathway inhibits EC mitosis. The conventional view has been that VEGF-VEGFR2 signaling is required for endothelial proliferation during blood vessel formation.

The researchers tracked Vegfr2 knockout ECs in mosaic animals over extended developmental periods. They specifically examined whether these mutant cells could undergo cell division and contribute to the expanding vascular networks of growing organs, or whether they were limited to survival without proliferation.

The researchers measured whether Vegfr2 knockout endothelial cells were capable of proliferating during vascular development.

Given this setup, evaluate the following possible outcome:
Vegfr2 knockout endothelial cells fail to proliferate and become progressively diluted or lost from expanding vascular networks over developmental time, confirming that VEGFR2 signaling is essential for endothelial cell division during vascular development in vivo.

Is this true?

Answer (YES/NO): NO